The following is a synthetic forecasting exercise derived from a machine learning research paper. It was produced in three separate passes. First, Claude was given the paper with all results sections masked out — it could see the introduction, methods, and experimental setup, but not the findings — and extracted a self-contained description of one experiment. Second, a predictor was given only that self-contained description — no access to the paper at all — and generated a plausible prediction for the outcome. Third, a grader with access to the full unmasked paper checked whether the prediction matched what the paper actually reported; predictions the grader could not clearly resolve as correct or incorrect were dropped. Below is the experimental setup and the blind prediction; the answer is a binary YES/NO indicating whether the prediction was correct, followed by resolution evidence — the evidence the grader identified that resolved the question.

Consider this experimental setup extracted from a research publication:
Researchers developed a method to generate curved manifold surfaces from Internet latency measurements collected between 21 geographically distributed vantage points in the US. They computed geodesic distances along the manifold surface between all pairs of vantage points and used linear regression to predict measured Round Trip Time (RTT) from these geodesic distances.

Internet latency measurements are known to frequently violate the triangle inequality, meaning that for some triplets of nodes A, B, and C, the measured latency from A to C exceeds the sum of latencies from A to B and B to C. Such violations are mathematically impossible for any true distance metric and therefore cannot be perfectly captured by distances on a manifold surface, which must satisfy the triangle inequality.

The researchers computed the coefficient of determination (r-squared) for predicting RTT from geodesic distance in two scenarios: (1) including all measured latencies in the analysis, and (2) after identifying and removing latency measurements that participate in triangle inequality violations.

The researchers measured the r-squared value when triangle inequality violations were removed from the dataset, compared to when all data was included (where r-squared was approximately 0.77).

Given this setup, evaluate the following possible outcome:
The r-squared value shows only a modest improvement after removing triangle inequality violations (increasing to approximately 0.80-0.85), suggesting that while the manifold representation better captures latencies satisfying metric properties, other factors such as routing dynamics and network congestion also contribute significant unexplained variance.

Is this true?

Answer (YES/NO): NO